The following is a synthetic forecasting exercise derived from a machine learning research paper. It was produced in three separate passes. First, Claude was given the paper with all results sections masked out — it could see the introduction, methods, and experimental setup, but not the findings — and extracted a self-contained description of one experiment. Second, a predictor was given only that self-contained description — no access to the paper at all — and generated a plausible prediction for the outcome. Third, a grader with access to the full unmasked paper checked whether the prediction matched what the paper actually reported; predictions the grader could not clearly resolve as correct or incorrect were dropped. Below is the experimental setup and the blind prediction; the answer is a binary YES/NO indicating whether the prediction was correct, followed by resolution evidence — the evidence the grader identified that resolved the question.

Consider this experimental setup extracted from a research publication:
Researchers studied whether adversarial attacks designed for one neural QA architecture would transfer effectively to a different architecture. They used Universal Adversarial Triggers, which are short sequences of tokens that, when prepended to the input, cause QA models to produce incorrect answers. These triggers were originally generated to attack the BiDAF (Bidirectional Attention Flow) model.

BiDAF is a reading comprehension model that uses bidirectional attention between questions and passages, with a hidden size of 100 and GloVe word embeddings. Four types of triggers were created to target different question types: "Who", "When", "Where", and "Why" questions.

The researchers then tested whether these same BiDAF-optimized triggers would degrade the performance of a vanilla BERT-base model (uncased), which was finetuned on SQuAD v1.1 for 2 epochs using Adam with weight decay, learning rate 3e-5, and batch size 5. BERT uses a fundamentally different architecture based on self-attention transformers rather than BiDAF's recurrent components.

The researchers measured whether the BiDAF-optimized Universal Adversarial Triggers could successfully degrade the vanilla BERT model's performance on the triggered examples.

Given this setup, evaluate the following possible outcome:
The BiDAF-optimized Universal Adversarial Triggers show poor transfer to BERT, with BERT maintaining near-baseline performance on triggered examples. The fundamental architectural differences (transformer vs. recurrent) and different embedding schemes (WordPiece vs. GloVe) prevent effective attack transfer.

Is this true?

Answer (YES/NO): YES